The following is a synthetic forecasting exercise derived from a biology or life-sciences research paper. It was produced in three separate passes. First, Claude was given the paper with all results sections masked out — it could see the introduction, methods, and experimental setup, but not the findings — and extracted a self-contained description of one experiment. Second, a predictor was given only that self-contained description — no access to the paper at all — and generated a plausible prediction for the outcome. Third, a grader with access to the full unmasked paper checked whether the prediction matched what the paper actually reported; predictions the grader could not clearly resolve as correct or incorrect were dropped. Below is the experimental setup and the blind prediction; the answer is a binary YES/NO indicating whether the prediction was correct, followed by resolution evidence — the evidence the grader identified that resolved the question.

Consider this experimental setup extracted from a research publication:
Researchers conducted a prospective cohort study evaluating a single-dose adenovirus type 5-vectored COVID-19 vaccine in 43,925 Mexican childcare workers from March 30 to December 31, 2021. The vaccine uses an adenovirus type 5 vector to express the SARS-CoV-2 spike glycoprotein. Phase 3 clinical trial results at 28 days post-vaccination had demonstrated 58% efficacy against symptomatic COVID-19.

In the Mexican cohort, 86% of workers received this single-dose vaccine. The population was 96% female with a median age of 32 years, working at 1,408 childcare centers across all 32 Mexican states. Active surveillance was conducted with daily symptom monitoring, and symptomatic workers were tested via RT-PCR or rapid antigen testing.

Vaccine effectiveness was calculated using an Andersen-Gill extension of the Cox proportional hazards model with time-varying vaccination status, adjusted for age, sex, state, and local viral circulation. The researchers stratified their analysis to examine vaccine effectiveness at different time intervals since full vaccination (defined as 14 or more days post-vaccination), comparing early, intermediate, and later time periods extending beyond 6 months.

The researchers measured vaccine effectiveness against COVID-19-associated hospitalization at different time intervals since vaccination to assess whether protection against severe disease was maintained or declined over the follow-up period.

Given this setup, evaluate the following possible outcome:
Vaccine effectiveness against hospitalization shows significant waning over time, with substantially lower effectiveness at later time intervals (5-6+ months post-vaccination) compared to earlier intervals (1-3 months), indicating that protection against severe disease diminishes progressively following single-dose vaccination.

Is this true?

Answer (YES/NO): NO